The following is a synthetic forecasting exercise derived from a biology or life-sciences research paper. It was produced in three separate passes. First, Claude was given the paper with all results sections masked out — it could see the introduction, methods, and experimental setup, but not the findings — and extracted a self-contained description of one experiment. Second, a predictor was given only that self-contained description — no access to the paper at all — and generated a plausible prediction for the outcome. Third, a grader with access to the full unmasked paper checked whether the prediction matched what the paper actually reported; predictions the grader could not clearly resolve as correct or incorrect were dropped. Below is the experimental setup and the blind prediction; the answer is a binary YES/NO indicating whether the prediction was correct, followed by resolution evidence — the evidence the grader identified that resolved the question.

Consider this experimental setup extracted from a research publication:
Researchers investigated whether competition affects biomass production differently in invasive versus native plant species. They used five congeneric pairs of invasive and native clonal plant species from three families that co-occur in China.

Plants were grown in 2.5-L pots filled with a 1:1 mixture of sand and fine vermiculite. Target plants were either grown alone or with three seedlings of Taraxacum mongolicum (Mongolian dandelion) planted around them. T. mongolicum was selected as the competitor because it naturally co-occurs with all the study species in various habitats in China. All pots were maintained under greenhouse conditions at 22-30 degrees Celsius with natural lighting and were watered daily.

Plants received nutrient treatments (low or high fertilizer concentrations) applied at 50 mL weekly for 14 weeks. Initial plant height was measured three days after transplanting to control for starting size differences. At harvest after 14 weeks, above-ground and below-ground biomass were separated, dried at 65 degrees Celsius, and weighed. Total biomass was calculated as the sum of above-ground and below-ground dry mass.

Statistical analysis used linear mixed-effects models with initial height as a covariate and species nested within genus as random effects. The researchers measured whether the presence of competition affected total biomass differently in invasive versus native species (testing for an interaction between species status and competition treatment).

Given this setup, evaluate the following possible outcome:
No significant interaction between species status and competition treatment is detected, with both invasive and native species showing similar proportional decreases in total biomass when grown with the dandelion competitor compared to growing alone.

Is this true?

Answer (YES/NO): NO